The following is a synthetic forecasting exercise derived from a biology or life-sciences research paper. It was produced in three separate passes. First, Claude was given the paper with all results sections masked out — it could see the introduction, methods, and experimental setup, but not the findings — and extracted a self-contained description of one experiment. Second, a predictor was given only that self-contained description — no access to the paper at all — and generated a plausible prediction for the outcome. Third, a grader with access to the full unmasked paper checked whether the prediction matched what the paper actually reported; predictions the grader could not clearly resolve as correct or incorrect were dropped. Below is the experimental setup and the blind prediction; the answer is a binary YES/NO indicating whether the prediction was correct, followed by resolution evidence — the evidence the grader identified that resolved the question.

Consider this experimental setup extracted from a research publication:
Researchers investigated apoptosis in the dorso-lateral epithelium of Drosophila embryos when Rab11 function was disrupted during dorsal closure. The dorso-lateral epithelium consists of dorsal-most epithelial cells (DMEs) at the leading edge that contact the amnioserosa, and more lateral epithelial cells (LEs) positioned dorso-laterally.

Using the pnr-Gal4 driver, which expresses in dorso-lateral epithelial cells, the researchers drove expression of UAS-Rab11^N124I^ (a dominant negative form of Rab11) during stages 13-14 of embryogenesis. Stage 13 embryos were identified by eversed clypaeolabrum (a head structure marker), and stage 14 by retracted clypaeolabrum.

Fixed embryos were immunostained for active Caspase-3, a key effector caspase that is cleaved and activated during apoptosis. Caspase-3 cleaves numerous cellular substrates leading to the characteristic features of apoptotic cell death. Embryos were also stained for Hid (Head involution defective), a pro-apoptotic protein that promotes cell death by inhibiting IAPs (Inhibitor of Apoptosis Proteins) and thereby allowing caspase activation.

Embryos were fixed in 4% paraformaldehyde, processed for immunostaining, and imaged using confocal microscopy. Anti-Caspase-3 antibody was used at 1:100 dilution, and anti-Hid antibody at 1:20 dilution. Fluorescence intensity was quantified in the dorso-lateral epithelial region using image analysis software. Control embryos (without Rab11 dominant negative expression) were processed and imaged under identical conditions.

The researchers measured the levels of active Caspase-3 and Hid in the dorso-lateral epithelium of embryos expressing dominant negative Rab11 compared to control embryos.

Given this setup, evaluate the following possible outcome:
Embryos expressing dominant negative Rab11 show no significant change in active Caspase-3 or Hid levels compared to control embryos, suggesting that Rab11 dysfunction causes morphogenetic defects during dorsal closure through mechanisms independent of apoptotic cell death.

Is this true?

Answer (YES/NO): NO